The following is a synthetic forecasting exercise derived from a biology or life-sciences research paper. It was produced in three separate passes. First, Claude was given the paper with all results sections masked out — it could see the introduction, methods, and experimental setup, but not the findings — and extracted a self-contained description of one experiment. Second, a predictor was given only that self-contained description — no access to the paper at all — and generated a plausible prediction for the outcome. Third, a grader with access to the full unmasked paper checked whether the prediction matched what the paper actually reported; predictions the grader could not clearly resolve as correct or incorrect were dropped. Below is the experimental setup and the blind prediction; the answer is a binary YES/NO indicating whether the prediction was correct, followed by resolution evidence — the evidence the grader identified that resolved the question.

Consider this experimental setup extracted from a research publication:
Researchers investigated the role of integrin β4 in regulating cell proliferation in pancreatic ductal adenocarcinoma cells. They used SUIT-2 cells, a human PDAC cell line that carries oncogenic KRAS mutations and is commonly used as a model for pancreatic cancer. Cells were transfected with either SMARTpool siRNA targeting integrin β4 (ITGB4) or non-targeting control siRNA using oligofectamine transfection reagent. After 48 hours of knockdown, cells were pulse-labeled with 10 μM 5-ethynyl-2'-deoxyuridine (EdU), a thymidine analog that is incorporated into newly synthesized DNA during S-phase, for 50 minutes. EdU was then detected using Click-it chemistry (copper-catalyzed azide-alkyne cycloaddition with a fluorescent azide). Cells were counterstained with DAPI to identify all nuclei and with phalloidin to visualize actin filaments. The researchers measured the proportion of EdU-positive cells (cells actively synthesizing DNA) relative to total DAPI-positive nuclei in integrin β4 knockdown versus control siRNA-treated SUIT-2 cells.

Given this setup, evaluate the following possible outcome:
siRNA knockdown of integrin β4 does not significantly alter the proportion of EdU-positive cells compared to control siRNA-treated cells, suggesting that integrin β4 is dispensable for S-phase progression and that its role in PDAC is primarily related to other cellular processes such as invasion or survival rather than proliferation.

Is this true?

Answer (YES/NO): NO